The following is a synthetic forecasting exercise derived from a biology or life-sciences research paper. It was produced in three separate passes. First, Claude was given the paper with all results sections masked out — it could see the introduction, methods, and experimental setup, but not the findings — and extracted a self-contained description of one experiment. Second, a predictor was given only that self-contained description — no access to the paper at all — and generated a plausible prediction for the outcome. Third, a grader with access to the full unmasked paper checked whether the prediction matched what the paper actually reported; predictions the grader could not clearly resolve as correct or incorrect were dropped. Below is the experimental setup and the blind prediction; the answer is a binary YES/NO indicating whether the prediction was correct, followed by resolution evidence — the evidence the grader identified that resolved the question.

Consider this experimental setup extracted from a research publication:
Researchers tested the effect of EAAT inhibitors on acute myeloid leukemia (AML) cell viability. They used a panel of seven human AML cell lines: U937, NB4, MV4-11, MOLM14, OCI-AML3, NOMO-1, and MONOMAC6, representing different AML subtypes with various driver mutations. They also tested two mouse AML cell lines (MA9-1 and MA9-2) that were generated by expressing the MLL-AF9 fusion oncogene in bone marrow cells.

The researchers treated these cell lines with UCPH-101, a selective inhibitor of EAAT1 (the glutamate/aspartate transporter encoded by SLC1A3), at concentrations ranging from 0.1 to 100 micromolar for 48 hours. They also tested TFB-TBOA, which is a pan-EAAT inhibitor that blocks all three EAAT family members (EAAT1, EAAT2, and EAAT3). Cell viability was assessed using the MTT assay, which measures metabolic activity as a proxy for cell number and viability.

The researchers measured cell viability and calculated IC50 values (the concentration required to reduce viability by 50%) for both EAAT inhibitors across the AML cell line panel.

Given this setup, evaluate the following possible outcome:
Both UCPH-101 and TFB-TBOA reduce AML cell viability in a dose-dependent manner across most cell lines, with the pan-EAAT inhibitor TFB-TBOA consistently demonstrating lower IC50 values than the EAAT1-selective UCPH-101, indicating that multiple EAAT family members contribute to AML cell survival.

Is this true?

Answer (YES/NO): NO